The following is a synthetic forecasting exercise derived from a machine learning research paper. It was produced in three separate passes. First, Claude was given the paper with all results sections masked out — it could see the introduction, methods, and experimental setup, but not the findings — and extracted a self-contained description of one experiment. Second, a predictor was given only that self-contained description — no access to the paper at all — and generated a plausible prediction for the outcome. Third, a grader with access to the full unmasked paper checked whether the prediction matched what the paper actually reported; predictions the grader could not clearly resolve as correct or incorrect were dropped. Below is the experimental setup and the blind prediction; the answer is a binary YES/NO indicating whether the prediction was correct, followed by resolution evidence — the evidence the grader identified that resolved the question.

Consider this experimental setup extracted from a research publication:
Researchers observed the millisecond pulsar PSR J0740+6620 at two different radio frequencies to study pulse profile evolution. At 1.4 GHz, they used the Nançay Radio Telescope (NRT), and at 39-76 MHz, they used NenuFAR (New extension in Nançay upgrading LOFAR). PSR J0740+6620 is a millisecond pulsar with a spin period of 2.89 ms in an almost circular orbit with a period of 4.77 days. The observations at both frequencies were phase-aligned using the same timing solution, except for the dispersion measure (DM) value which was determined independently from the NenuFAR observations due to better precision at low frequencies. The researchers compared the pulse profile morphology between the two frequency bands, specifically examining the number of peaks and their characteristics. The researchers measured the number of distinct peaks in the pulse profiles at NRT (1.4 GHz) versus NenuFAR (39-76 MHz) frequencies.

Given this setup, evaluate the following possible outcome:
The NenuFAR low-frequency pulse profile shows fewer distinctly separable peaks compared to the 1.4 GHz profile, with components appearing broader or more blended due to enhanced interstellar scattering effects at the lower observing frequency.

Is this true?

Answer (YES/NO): NO